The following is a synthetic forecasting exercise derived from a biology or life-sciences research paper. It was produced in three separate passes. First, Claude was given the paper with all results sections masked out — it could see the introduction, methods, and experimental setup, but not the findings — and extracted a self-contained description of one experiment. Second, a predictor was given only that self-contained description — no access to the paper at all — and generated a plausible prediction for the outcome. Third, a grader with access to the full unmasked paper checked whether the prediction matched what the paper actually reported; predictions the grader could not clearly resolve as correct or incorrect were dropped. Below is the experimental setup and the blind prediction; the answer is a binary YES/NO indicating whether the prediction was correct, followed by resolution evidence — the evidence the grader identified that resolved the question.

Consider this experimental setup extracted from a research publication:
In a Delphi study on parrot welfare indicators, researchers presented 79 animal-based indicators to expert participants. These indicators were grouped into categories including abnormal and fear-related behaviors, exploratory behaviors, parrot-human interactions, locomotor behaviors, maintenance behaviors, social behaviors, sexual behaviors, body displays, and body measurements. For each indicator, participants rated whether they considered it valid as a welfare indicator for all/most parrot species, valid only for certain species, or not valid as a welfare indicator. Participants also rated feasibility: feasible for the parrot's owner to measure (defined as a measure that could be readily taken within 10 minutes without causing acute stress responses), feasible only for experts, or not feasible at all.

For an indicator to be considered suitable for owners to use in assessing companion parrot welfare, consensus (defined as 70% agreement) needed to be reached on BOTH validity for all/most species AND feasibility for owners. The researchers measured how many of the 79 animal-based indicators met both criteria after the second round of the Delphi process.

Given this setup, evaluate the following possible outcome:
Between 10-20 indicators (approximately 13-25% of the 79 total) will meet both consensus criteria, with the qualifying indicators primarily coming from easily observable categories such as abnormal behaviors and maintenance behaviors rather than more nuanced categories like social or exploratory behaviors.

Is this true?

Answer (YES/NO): NO